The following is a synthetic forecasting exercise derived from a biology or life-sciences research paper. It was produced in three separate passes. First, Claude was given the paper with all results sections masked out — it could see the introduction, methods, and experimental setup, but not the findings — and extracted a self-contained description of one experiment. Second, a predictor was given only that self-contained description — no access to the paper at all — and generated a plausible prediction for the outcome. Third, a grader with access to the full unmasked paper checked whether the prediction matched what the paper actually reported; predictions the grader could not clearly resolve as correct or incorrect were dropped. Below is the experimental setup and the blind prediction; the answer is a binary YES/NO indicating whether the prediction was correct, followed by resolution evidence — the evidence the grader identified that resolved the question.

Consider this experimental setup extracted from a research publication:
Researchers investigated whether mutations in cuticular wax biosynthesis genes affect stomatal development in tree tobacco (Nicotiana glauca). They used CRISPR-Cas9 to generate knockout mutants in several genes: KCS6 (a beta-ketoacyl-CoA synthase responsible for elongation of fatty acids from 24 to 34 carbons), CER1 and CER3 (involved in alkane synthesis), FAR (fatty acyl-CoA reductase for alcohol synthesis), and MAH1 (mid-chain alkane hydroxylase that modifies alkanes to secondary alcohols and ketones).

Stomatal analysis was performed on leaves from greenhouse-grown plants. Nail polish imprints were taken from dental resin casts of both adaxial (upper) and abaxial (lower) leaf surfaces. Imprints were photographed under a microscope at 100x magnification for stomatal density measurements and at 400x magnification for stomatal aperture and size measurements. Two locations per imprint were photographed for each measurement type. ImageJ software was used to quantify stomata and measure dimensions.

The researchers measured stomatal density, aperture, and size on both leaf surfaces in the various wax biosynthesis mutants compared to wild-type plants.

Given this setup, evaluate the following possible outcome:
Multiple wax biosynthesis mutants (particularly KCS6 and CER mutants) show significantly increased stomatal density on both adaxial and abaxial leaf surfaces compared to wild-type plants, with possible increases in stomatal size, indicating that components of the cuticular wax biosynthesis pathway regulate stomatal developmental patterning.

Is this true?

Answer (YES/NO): NO